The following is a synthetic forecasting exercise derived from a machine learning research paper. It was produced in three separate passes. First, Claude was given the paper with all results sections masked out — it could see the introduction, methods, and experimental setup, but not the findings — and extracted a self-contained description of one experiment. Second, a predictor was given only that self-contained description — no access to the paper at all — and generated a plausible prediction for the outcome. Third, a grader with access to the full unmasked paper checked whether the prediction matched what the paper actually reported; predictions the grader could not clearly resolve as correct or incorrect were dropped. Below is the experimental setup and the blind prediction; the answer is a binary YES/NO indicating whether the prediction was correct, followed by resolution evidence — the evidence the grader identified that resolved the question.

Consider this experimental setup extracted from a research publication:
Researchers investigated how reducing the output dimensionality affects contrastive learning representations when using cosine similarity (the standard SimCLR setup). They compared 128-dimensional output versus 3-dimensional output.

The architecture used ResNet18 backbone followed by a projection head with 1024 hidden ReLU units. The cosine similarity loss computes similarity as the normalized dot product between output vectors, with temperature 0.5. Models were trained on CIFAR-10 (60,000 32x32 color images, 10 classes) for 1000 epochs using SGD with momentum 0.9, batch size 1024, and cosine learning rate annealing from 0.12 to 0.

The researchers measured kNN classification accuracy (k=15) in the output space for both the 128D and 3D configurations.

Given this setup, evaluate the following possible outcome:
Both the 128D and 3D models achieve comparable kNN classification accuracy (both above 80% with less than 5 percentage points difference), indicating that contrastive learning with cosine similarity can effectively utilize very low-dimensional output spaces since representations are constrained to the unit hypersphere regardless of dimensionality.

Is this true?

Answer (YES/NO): NO